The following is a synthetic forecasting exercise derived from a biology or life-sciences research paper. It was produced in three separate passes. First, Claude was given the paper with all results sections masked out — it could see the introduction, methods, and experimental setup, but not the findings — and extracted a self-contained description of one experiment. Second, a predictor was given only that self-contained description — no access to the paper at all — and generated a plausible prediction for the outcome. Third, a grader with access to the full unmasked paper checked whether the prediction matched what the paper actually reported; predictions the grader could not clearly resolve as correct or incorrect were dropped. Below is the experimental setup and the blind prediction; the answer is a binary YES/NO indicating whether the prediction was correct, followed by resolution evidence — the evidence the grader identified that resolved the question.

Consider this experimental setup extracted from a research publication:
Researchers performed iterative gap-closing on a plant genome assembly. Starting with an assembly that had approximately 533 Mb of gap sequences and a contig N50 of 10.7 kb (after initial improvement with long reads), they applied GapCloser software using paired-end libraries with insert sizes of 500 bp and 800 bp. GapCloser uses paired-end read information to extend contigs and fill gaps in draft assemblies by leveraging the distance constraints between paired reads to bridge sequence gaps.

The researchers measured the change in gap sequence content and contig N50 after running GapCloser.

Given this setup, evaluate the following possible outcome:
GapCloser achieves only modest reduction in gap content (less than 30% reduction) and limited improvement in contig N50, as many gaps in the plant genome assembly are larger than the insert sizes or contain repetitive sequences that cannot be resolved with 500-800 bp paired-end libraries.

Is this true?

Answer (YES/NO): YES